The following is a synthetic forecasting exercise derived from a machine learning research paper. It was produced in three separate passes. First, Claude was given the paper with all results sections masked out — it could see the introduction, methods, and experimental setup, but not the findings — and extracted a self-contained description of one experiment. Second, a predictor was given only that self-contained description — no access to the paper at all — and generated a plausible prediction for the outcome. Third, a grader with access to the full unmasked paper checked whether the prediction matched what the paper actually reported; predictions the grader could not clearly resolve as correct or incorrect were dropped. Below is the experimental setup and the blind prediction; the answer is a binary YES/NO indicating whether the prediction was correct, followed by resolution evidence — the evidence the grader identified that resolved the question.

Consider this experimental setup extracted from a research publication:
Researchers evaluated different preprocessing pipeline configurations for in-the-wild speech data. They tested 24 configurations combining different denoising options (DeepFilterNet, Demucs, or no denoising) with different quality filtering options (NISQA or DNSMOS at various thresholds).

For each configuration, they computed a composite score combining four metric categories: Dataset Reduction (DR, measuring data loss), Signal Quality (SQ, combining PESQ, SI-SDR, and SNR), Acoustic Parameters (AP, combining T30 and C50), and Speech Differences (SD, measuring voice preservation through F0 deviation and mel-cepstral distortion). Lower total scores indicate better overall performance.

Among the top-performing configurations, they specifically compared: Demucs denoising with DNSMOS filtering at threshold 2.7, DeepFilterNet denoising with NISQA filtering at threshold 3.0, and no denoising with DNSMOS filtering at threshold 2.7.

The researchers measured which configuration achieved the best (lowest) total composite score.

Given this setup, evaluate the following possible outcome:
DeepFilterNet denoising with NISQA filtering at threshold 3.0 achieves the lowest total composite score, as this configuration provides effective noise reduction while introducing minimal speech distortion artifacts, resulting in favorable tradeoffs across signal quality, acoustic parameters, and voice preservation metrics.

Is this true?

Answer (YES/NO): NO